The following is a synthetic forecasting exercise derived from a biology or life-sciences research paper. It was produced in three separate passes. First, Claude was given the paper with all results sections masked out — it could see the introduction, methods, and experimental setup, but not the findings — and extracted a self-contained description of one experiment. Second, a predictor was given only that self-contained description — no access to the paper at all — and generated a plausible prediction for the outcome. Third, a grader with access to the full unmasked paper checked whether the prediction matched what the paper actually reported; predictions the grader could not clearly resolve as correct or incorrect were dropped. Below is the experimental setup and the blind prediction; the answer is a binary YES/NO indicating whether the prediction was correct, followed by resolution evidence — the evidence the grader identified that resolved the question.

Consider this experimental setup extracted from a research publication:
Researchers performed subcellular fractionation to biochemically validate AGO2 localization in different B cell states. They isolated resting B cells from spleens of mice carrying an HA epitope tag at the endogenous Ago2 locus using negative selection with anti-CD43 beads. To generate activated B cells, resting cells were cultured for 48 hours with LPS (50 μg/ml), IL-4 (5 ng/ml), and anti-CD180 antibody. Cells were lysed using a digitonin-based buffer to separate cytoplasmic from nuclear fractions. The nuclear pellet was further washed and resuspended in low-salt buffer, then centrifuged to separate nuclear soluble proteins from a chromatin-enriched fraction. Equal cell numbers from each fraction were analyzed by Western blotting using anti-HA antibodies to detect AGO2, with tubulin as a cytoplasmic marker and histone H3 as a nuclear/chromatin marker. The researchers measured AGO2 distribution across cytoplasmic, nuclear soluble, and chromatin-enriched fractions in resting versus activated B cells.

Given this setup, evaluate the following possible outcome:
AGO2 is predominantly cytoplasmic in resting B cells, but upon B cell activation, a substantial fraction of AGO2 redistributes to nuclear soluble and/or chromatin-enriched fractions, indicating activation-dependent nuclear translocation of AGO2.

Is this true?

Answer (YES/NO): NO